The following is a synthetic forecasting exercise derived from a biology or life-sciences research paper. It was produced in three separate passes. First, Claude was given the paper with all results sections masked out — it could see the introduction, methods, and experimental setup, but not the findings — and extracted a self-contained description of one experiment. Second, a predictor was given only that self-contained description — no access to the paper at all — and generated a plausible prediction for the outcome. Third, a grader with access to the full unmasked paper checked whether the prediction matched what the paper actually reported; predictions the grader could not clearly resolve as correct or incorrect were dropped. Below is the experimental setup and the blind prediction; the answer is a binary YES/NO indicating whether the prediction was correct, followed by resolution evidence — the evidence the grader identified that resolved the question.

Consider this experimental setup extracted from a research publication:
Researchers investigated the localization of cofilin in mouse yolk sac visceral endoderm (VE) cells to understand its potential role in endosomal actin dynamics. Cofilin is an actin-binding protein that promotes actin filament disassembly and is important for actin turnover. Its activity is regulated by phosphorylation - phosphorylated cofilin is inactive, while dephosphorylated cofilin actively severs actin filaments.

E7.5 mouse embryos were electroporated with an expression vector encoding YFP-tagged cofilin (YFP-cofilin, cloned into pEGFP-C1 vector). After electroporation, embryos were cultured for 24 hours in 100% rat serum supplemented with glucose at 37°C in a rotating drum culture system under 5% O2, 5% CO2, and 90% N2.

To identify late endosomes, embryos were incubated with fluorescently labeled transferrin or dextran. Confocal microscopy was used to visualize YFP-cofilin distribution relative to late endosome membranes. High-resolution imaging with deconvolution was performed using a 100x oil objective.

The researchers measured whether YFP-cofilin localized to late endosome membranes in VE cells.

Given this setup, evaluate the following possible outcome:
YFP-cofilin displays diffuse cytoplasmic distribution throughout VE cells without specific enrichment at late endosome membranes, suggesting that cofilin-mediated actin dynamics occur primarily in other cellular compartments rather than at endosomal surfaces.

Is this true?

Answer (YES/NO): NO